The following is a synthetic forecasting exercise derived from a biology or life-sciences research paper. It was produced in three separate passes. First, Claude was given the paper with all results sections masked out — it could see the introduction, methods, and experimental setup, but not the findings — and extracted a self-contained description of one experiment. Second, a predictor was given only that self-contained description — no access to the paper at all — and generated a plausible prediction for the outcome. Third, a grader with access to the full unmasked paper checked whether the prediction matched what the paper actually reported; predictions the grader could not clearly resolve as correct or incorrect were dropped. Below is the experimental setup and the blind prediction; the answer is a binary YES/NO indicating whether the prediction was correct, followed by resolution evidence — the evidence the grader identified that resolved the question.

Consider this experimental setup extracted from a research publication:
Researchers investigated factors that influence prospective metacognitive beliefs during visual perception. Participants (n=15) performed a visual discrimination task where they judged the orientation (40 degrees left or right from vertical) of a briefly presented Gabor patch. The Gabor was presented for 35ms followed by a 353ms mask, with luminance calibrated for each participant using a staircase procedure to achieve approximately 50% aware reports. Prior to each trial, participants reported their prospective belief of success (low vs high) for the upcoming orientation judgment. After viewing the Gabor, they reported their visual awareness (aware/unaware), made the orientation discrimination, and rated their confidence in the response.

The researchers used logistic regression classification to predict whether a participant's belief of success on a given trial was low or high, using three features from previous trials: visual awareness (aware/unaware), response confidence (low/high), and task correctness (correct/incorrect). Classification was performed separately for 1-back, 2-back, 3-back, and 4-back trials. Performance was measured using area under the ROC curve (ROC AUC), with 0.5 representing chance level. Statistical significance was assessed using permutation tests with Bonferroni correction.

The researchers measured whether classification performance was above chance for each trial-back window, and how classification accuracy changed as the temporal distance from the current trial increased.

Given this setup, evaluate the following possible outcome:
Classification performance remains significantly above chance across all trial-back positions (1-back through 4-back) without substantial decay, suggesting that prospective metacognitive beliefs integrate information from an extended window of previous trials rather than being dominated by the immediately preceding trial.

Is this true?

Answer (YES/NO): NO